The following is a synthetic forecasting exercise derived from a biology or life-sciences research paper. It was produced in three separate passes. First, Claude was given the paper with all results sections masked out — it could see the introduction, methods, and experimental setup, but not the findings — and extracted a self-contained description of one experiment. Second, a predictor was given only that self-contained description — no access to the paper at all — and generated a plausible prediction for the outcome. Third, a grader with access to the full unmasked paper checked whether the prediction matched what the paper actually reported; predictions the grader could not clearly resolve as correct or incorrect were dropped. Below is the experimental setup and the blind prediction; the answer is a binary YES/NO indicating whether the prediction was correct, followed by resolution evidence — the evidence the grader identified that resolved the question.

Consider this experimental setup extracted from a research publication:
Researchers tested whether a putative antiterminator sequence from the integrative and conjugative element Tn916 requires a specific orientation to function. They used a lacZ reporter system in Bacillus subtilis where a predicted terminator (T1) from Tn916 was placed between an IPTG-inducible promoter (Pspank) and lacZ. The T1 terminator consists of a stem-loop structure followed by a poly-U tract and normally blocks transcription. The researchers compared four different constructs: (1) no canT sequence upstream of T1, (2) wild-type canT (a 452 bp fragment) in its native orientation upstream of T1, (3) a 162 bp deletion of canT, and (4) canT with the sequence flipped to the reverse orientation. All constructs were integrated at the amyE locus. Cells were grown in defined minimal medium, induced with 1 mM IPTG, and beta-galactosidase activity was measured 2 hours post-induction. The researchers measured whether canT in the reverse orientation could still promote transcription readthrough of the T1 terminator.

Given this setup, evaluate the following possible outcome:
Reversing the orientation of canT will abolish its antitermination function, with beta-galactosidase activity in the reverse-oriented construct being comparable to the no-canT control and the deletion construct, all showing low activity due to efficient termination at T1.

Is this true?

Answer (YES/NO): YES